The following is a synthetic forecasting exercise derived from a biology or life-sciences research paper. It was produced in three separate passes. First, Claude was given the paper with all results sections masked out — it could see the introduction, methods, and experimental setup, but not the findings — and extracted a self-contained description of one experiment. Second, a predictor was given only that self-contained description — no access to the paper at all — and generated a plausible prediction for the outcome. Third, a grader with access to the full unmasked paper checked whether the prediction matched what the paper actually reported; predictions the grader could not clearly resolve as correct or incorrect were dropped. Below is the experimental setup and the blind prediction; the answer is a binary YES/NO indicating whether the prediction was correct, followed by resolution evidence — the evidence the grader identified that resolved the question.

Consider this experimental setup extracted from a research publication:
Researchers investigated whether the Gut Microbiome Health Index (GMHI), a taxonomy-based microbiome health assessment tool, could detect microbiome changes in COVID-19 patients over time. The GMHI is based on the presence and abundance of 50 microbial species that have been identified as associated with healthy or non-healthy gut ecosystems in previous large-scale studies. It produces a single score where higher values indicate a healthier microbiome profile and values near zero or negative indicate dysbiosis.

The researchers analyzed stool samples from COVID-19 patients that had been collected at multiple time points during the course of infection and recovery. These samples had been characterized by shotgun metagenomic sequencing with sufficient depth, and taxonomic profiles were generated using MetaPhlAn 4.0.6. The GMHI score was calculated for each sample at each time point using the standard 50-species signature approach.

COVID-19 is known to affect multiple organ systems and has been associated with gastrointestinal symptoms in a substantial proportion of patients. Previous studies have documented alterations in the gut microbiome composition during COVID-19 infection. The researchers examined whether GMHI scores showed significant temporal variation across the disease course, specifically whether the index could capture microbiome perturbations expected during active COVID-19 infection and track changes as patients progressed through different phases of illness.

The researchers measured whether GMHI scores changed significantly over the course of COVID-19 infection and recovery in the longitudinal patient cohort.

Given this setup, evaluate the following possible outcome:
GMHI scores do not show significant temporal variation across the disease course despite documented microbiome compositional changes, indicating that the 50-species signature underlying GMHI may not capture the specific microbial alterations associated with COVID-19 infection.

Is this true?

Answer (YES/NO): NO